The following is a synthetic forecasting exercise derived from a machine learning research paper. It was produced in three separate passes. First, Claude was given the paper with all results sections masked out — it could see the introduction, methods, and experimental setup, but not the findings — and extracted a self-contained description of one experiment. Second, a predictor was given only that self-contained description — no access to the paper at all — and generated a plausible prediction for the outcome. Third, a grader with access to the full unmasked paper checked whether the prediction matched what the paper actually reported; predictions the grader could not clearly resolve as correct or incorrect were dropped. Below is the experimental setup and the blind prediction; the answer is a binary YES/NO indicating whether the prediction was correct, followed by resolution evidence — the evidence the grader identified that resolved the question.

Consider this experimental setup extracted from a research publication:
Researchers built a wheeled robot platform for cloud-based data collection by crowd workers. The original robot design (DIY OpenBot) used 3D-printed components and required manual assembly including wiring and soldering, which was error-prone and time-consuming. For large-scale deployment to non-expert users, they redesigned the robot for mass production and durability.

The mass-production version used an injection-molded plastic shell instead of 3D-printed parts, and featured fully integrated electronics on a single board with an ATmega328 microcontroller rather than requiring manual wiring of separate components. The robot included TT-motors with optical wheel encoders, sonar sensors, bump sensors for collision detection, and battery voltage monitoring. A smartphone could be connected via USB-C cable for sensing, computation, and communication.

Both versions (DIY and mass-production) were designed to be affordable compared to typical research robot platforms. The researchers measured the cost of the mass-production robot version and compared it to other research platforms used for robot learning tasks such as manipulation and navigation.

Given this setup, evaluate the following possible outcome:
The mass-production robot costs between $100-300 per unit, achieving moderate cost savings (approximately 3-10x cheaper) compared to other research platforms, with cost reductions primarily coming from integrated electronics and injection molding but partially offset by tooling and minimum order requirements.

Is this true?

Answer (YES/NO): NO